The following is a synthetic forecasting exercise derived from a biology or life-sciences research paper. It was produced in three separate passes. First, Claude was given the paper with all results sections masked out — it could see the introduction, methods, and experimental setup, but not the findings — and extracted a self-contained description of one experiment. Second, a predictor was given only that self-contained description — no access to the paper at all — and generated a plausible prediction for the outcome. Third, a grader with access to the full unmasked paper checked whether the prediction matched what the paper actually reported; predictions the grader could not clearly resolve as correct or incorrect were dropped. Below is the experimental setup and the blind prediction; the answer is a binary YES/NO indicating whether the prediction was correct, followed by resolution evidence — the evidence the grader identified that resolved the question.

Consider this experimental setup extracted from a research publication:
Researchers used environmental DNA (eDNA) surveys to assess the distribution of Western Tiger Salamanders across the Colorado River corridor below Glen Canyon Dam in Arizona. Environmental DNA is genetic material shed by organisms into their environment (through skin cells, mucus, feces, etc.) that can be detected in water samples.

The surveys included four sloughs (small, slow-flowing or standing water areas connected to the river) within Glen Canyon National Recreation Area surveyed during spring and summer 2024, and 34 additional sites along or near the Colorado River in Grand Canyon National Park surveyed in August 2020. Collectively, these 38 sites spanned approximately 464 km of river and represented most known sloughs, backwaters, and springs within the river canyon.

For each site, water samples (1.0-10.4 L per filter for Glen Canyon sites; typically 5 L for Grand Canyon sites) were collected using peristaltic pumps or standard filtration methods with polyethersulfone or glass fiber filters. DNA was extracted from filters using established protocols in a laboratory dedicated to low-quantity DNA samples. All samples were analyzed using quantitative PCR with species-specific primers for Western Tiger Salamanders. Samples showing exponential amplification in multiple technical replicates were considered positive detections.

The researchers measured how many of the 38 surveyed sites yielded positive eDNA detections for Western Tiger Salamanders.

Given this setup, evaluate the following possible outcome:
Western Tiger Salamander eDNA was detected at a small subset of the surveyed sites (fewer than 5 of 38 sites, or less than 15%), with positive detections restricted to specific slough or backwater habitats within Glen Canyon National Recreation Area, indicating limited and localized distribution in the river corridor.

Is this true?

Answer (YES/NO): YES